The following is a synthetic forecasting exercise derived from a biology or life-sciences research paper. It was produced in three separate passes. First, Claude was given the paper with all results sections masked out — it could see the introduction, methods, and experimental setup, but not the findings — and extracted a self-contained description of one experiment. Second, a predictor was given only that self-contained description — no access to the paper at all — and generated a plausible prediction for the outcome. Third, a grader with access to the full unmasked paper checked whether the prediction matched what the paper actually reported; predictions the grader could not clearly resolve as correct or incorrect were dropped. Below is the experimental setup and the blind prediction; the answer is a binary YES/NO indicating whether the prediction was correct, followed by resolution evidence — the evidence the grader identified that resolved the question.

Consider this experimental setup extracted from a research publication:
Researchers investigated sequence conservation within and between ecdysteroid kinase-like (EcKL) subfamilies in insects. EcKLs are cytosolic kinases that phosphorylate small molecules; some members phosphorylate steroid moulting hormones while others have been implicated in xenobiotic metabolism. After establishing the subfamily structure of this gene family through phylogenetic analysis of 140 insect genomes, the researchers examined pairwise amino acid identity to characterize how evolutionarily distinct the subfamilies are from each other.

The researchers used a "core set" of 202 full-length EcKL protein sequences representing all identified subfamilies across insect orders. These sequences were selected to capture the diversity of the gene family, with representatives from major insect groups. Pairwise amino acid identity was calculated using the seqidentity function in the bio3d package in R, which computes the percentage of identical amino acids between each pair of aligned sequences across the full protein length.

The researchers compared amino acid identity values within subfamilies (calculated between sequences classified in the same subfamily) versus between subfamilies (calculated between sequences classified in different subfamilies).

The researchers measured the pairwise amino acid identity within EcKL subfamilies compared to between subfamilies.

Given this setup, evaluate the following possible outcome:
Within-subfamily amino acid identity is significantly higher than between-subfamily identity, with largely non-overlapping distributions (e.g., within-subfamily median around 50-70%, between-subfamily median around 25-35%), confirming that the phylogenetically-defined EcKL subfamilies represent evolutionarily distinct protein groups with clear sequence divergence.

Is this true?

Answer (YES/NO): NO